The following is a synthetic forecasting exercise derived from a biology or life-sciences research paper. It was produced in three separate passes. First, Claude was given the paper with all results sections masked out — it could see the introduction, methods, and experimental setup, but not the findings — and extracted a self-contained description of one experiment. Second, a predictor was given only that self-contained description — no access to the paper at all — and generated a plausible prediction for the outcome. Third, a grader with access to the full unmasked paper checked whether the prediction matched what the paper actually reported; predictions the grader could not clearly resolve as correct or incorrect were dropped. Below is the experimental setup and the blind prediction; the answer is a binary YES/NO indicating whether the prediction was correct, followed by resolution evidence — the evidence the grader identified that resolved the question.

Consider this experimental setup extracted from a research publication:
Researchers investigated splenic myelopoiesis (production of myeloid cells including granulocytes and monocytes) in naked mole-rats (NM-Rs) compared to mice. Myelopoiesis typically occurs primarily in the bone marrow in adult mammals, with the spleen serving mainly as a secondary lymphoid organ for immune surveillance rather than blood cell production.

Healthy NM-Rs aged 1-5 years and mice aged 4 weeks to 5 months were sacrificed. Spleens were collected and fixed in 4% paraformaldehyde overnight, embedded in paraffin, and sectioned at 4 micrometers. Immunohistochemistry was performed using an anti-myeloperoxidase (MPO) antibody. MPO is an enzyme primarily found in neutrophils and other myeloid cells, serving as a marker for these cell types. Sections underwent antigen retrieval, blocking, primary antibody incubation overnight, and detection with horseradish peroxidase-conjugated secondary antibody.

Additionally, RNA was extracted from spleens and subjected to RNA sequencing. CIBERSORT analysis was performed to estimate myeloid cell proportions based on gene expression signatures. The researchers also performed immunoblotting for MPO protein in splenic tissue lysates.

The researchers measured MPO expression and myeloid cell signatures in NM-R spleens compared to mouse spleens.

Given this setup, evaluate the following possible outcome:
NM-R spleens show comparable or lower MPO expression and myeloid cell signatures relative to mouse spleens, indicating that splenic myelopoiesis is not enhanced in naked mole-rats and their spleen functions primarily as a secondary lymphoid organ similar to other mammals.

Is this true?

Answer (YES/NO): NO